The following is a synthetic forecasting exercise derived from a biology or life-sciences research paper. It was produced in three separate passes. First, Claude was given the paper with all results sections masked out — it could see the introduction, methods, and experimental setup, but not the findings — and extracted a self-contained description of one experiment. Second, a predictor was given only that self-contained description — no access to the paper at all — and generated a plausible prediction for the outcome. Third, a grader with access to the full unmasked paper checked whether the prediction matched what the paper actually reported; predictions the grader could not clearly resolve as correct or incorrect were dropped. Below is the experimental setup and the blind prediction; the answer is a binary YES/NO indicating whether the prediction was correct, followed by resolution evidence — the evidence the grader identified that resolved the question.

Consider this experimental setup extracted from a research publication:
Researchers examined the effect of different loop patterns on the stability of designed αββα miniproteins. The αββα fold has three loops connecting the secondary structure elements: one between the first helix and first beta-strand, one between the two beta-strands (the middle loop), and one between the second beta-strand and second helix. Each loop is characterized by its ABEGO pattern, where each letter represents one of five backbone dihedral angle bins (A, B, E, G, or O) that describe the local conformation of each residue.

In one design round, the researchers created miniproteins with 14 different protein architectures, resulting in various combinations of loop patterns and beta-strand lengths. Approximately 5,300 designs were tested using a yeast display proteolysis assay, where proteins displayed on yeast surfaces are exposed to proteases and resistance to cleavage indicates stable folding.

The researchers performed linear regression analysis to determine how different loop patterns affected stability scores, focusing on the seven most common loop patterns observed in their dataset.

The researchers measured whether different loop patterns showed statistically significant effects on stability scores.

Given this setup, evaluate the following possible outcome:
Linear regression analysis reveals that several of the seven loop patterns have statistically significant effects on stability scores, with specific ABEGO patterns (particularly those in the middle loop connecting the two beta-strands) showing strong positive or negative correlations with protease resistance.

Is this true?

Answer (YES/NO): NO